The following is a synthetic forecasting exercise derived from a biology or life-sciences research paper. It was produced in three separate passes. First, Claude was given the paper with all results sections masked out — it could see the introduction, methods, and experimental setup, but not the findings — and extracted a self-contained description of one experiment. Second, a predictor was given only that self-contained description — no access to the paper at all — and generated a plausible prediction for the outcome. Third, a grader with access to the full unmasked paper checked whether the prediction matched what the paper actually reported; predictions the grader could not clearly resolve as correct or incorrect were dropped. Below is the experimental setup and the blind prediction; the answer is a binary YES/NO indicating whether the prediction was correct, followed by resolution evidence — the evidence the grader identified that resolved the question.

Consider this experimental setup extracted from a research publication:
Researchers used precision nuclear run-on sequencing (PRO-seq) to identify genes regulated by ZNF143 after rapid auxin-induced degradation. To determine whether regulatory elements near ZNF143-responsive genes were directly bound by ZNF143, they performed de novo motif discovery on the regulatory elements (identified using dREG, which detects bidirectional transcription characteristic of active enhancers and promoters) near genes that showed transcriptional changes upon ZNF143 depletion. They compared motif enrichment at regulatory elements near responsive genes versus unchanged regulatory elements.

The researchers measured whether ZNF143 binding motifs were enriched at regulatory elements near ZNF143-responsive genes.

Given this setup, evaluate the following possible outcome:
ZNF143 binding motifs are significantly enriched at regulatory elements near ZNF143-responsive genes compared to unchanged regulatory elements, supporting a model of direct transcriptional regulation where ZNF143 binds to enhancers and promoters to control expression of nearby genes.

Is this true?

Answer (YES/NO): NO